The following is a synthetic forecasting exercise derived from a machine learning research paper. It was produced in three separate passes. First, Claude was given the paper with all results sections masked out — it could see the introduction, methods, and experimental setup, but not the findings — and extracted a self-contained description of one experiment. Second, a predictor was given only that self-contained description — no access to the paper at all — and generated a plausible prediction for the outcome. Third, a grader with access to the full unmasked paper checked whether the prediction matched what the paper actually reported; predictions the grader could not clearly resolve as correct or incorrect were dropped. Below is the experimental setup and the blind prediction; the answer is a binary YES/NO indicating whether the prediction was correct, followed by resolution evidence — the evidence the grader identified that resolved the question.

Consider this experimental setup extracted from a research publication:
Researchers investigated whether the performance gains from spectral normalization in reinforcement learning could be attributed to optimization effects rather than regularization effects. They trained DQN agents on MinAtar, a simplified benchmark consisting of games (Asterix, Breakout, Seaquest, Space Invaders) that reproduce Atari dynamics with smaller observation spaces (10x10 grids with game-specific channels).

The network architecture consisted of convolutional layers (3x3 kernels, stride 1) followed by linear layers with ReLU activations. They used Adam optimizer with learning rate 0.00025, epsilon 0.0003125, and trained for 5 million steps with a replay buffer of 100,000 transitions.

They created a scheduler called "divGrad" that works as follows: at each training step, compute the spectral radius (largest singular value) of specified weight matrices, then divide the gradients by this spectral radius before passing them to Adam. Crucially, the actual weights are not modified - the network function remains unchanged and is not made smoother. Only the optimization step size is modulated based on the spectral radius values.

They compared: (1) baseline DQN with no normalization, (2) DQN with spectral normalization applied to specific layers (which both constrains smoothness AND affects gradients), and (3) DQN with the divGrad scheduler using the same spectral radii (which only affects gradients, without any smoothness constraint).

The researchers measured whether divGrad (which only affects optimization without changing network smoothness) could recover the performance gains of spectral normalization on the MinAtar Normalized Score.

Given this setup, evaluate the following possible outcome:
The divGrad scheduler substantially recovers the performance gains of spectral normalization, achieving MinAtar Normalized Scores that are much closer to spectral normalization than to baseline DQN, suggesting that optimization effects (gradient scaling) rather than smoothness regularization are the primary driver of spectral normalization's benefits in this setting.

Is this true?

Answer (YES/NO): YES